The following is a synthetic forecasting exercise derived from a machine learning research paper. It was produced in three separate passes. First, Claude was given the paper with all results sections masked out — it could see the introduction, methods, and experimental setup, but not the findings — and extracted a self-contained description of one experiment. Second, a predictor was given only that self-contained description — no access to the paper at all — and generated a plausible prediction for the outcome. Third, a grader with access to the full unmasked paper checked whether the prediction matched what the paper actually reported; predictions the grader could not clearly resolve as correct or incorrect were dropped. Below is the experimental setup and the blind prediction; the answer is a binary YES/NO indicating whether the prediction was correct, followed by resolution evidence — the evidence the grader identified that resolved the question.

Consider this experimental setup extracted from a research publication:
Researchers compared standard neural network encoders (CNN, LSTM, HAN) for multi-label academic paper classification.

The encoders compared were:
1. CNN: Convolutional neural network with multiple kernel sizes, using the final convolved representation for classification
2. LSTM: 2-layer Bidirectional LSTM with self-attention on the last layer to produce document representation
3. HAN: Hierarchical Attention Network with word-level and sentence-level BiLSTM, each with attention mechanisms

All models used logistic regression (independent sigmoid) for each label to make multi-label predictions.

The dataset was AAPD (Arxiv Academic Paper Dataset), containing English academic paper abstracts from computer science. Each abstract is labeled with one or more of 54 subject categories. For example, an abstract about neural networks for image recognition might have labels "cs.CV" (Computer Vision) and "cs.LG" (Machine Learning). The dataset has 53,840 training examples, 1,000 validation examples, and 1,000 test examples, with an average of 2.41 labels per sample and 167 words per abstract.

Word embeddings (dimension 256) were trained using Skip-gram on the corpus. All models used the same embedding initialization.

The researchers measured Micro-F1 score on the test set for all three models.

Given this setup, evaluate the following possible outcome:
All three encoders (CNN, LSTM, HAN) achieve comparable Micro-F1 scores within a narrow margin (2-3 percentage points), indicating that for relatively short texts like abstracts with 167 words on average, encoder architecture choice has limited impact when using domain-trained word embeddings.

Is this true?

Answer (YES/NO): NO